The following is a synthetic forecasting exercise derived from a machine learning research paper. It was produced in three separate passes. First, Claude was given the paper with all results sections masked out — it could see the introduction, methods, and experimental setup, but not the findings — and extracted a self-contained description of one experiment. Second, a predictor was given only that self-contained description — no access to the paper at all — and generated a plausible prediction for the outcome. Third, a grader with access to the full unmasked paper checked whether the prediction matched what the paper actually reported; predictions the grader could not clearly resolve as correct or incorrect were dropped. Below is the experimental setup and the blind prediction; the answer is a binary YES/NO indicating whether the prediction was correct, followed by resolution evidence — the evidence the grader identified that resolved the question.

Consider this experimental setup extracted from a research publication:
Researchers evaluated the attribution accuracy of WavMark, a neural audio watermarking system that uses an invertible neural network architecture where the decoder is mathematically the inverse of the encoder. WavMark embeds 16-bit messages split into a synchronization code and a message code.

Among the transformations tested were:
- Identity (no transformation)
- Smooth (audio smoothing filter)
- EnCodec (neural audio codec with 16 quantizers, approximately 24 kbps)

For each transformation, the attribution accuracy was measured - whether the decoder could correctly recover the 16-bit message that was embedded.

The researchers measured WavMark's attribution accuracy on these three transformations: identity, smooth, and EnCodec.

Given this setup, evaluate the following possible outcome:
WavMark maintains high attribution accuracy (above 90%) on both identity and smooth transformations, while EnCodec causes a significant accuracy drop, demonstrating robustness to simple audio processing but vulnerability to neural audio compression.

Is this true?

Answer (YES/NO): NO